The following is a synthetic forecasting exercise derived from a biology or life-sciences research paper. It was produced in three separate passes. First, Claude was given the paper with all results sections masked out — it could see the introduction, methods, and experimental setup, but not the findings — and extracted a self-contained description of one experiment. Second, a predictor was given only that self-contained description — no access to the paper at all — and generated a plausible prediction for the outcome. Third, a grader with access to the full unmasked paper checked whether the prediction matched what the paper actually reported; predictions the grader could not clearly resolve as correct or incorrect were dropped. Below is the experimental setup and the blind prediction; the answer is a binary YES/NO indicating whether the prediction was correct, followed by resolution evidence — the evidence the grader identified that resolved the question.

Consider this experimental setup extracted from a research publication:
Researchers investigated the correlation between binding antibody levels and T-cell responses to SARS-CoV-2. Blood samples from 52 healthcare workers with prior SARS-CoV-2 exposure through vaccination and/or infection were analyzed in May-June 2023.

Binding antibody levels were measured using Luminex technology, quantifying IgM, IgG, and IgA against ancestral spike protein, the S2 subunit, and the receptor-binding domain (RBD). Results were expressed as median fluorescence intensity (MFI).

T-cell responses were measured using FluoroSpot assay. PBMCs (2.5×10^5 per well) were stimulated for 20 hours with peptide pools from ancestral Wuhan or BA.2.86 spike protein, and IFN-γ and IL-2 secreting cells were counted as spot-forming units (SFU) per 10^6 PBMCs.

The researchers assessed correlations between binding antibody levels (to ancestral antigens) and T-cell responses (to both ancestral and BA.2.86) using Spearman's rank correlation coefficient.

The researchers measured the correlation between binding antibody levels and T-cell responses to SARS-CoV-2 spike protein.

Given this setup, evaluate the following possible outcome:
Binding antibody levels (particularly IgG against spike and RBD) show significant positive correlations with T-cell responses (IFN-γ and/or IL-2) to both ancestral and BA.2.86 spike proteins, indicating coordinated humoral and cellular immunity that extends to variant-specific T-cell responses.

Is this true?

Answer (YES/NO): NO